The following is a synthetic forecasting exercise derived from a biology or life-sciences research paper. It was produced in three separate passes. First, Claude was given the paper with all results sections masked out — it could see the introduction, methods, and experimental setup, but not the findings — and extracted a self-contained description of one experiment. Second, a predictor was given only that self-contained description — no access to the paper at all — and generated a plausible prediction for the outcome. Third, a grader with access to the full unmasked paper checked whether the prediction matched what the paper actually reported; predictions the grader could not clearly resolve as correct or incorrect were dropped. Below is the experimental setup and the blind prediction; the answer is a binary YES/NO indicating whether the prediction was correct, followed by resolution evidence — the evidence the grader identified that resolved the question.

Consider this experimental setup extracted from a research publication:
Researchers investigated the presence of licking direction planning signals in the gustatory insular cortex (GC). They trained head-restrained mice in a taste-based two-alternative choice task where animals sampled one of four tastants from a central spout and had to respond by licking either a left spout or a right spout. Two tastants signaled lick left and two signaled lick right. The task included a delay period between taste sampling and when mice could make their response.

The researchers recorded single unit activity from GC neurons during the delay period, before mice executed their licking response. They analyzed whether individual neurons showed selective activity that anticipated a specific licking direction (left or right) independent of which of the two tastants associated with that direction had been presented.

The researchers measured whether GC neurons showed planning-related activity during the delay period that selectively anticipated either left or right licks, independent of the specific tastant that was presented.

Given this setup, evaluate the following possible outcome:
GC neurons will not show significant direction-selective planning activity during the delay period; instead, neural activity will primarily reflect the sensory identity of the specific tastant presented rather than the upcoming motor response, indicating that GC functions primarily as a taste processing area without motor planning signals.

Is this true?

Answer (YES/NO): NO